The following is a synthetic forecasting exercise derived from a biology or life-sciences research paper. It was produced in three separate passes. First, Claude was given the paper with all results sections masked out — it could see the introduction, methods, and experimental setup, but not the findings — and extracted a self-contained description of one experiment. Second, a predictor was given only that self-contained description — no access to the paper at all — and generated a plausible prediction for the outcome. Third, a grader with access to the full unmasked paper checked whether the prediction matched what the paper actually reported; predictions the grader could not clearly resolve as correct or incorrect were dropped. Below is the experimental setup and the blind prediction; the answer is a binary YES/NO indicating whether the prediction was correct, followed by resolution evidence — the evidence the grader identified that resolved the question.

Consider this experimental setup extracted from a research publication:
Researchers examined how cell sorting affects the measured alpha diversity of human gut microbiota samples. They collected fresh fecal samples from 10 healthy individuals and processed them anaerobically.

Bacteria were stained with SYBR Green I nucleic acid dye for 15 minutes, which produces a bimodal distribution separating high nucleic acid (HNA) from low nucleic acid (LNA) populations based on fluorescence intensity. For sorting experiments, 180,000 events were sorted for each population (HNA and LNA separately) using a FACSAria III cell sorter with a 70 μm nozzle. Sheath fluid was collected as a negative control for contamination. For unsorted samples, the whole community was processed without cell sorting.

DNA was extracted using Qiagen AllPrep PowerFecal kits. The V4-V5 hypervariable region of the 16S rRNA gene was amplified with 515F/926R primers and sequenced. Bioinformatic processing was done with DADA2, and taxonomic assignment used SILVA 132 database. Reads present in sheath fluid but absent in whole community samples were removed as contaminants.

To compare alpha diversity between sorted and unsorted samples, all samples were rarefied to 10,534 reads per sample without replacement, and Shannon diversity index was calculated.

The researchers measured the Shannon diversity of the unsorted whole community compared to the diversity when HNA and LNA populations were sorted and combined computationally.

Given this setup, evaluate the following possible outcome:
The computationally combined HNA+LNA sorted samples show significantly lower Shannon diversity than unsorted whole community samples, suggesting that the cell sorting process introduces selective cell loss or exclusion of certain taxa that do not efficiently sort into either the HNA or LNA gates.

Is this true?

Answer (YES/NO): NO